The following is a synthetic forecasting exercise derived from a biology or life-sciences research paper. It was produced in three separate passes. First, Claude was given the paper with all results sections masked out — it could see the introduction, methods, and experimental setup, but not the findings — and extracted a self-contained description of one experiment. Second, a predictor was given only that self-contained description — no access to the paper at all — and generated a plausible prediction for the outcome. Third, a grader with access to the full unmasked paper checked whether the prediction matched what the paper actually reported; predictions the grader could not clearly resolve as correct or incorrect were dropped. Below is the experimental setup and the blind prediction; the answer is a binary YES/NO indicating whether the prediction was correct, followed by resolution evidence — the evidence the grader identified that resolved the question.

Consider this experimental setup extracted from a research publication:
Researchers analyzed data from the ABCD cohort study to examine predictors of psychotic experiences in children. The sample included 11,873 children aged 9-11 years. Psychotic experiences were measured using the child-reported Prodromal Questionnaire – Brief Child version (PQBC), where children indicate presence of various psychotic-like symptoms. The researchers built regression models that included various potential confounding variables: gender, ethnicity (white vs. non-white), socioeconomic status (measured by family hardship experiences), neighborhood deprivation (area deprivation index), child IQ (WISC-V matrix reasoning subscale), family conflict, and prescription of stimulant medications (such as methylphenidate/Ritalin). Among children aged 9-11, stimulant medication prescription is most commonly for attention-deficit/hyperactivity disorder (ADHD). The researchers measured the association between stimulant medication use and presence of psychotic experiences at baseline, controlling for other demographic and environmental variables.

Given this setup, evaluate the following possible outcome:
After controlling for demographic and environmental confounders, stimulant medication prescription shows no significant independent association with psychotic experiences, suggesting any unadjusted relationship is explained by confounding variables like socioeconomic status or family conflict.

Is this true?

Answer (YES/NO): NO